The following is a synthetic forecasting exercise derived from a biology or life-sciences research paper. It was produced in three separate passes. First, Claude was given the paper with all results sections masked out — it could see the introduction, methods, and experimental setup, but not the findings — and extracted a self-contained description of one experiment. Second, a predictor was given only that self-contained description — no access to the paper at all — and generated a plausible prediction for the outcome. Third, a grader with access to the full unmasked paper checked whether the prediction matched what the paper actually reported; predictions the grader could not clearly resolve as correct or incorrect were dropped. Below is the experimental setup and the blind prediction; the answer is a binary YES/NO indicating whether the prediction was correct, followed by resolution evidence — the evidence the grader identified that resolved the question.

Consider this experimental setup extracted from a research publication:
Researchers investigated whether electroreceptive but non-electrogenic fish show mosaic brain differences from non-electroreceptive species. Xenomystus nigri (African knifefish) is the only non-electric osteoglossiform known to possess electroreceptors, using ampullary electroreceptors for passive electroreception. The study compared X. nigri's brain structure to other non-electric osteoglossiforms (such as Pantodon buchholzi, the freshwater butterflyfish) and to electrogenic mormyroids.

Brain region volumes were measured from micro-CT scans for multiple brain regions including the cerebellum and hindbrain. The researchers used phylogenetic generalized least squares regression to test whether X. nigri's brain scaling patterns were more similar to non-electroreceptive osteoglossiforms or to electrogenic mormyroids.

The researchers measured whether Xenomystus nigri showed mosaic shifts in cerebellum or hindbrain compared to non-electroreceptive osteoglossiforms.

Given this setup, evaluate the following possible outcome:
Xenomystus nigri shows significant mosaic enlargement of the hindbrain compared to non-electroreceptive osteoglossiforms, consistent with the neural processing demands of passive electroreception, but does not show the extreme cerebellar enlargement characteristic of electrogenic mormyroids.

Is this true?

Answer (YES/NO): NO